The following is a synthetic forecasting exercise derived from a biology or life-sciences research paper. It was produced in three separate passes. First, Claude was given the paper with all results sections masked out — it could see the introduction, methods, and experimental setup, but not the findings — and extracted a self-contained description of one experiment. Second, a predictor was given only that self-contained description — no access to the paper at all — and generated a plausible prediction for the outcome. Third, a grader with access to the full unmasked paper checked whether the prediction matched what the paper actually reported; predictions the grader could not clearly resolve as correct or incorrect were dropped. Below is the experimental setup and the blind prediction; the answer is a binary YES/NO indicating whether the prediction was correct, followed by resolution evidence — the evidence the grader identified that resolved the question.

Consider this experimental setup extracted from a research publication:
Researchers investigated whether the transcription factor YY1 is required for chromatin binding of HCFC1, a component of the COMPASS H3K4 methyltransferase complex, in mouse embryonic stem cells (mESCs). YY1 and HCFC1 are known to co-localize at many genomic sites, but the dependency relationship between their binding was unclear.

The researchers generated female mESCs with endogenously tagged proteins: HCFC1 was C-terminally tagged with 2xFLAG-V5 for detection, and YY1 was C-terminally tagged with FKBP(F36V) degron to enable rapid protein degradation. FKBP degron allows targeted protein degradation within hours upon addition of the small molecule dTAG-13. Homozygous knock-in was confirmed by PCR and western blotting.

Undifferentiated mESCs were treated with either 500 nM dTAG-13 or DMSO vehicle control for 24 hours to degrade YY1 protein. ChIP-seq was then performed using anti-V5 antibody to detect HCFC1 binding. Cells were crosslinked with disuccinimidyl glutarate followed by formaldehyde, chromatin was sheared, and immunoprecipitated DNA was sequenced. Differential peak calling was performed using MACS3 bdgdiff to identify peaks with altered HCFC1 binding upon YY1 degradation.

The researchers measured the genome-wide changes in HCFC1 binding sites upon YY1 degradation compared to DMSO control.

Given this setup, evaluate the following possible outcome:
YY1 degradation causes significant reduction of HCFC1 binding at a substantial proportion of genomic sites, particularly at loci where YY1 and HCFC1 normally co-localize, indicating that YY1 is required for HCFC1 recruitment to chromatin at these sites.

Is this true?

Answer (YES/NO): NO